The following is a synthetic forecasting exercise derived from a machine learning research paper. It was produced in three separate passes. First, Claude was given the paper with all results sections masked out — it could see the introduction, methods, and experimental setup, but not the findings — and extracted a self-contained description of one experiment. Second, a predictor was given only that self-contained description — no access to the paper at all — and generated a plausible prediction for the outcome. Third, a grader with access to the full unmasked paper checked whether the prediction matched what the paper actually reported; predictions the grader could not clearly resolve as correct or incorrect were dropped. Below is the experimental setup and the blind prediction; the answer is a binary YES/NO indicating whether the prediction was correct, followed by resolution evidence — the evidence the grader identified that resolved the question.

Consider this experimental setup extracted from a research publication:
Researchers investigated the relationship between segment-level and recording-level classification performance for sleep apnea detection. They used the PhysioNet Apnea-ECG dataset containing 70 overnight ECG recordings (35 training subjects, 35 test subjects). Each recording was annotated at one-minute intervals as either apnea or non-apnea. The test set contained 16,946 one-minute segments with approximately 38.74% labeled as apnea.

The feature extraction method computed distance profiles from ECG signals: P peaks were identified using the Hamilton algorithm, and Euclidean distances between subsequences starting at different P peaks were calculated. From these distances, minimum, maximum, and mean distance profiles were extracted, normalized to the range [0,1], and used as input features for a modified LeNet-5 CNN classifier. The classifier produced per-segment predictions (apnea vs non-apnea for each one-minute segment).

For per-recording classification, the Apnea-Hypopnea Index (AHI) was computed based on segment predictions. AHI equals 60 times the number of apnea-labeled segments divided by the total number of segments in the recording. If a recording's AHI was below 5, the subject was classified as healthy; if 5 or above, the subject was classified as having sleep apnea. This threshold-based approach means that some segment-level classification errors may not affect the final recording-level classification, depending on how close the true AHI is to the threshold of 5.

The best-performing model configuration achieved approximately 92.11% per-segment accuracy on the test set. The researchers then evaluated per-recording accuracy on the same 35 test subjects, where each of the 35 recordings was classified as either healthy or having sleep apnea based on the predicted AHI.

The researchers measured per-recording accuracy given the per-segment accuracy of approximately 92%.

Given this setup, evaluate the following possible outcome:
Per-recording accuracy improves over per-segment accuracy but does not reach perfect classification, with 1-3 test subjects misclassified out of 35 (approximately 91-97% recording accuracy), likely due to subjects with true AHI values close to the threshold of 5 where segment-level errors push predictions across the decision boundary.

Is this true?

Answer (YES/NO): NO